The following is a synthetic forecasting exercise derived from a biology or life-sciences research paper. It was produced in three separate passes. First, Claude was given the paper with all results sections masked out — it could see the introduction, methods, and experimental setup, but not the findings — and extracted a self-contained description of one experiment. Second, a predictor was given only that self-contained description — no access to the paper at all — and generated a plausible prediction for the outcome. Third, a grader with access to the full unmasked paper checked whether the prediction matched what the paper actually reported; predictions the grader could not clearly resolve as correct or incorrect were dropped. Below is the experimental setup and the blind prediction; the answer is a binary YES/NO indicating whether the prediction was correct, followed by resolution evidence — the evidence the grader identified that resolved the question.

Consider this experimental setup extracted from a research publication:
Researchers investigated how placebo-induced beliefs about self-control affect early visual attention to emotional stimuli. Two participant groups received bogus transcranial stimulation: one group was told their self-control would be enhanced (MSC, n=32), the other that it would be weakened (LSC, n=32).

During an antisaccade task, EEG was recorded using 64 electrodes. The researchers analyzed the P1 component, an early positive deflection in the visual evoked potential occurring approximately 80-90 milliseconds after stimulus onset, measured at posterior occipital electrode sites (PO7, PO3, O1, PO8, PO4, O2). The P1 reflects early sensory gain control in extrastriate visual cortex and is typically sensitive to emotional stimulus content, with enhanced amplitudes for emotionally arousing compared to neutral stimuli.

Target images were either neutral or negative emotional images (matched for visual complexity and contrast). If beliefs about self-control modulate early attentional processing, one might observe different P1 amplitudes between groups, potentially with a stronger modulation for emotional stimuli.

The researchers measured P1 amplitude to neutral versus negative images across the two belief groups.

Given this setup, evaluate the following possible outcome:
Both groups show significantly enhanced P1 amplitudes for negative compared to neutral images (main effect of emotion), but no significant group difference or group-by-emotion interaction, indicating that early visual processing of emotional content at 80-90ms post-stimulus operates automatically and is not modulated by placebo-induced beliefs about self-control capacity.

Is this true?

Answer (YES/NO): NO